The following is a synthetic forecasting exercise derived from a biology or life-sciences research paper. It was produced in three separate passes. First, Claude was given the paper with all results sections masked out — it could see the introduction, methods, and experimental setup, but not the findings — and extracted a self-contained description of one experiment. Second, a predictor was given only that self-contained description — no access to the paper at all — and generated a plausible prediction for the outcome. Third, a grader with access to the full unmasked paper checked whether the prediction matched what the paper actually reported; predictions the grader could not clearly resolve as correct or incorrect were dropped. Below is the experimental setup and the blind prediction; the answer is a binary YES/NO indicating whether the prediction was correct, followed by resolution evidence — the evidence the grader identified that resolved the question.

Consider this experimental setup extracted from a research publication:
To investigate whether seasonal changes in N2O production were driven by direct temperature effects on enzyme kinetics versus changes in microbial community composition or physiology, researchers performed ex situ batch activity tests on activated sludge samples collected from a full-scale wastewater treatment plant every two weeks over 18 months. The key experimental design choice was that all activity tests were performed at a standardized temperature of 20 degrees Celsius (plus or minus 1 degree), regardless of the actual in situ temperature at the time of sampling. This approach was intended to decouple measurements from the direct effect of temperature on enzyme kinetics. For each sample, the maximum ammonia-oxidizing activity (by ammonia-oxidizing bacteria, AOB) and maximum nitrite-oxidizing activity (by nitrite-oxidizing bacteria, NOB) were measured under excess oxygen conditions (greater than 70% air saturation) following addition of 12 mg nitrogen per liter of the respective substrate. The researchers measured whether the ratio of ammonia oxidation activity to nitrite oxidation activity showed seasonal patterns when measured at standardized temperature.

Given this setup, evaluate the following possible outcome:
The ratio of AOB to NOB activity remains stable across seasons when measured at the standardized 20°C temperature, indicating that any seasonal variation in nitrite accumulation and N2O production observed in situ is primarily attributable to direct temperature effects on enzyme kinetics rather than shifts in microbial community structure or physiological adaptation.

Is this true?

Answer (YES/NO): NO